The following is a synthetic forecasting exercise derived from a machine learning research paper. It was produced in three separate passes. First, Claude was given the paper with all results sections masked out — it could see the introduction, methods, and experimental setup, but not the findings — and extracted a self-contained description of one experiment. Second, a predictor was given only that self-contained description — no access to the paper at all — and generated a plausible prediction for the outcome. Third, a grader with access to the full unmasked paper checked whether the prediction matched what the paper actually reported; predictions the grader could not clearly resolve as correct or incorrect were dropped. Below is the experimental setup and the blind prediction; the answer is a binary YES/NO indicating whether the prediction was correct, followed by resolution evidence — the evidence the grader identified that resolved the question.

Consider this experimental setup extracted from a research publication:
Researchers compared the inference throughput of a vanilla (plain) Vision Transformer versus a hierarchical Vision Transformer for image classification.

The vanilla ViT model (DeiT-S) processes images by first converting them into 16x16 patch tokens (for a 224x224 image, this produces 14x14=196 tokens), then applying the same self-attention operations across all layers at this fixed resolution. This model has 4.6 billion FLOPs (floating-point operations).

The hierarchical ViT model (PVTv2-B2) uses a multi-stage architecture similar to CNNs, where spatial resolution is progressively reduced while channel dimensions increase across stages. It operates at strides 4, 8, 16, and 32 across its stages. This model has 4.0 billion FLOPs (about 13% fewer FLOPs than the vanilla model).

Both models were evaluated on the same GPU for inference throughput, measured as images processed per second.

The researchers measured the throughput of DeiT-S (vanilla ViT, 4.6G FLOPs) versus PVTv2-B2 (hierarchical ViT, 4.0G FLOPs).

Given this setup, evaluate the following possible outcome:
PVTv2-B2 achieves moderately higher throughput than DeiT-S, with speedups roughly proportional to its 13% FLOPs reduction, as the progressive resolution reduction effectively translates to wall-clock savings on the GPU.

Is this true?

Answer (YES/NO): NO